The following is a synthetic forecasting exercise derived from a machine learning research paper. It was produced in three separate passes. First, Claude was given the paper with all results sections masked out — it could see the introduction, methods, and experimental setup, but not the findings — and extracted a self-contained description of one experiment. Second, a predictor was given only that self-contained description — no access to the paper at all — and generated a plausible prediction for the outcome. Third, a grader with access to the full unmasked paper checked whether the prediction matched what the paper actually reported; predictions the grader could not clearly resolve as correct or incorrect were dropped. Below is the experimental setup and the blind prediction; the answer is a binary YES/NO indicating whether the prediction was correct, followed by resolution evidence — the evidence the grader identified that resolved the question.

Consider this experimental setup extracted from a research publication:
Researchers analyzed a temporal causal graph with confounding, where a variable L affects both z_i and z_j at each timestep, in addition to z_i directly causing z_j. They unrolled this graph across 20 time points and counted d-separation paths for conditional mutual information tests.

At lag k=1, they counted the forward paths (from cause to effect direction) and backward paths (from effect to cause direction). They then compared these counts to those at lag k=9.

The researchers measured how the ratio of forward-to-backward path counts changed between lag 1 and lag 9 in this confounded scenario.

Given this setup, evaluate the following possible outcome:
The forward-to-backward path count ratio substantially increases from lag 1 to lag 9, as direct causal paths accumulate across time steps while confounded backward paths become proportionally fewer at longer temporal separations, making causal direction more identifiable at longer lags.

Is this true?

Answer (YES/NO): YES